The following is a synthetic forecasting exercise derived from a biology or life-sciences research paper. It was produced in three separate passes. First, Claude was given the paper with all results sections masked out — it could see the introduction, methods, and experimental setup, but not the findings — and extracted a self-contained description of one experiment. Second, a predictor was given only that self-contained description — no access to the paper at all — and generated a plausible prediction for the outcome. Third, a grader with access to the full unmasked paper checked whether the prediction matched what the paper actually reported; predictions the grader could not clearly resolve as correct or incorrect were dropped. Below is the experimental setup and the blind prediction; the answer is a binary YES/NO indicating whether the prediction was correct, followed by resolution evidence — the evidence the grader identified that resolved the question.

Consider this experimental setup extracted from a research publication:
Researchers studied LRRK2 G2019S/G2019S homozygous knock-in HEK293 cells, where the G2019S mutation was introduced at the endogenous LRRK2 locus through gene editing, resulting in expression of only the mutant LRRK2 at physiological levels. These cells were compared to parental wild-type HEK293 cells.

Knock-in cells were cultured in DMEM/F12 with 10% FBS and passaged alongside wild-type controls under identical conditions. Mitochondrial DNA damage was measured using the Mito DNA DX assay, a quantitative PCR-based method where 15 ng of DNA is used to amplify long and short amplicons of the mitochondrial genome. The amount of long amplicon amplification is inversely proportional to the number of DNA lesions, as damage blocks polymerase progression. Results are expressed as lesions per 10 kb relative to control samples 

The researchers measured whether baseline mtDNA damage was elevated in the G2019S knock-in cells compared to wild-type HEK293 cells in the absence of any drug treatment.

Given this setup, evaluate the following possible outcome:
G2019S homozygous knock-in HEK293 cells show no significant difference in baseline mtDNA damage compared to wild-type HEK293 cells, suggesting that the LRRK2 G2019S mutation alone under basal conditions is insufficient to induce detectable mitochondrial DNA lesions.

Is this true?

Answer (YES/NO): NO